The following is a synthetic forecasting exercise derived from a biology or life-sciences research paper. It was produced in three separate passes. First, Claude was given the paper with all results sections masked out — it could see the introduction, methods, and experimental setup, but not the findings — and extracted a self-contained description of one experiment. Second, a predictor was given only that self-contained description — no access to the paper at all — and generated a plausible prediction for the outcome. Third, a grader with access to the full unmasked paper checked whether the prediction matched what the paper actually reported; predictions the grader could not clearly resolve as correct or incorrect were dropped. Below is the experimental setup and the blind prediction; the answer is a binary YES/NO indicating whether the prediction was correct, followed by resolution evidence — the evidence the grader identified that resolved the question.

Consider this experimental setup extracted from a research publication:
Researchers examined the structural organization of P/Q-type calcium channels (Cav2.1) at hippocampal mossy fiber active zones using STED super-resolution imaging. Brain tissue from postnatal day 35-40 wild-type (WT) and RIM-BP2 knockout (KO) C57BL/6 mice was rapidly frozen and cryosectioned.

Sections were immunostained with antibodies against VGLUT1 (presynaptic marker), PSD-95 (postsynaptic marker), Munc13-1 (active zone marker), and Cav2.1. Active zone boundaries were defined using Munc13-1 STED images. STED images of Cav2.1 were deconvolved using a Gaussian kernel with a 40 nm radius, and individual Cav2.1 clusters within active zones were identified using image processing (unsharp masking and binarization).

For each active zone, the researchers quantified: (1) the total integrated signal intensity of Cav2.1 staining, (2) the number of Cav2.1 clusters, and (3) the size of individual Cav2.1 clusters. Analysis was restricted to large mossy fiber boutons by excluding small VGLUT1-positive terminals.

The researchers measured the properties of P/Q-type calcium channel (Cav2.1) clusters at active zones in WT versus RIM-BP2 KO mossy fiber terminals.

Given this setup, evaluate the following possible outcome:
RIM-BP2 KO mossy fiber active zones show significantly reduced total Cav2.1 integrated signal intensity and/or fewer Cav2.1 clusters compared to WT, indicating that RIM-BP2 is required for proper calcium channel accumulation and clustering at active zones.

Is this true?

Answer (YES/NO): NO